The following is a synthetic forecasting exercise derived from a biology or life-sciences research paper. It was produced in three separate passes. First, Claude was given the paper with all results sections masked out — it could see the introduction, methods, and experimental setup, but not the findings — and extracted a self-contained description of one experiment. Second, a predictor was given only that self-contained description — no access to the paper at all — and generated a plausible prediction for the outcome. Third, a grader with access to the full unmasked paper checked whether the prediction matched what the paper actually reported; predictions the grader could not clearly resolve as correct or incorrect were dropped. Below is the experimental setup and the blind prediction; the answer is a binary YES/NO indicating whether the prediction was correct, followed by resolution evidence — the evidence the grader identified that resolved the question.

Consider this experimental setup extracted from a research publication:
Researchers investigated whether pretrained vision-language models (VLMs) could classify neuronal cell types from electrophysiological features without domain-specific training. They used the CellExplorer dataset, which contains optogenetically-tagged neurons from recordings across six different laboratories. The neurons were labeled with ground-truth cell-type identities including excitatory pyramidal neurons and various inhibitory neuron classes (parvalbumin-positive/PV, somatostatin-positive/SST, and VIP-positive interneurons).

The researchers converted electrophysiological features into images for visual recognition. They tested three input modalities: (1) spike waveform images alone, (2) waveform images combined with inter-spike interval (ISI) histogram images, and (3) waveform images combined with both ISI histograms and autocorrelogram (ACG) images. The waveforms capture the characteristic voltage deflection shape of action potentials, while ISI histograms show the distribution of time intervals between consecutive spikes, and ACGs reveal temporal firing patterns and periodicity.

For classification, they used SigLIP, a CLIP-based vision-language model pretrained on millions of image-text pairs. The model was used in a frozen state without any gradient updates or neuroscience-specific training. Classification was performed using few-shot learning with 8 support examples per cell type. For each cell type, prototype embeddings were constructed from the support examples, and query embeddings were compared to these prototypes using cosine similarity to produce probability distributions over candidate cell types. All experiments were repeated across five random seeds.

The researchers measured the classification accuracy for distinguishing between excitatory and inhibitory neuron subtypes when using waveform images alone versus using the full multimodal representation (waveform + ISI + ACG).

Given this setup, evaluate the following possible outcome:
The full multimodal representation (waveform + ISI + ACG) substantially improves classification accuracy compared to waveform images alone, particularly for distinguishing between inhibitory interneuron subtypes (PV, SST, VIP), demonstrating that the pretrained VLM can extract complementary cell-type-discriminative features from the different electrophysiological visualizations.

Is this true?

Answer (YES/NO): NO